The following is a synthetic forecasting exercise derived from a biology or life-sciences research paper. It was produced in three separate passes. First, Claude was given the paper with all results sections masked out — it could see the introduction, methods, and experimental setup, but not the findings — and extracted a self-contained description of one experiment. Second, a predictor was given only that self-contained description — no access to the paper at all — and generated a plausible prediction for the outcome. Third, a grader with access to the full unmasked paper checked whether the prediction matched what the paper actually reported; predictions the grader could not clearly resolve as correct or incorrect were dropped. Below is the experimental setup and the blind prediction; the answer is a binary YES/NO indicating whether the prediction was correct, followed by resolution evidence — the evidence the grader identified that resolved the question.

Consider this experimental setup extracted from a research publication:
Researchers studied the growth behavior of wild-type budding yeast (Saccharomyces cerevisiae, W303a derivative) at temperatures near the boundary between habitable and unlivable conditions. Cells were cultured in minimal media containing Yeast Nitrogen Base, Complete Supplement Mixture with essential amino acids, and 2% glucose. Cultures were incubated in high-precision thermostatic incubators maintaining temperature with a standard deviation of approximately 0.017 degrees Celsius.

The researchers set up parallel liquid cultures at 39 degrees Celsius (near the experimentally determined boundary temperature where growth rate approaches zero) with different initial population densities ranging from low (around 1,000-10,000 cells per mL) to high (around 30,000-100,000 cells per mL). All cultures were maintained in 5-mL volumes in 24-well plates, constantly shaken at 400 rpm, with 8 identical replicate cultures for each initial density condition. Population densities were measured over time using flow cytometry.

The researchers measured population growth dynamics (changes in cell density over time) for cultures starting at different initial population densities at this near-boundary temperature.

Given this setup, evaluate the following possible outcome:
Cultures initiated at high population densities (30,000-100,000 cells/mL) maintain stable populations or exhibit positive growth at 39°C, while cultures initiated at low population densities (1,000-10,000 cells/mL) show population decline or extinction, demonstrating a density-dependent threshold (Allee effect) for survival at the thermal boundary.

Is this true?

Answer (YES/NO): NO